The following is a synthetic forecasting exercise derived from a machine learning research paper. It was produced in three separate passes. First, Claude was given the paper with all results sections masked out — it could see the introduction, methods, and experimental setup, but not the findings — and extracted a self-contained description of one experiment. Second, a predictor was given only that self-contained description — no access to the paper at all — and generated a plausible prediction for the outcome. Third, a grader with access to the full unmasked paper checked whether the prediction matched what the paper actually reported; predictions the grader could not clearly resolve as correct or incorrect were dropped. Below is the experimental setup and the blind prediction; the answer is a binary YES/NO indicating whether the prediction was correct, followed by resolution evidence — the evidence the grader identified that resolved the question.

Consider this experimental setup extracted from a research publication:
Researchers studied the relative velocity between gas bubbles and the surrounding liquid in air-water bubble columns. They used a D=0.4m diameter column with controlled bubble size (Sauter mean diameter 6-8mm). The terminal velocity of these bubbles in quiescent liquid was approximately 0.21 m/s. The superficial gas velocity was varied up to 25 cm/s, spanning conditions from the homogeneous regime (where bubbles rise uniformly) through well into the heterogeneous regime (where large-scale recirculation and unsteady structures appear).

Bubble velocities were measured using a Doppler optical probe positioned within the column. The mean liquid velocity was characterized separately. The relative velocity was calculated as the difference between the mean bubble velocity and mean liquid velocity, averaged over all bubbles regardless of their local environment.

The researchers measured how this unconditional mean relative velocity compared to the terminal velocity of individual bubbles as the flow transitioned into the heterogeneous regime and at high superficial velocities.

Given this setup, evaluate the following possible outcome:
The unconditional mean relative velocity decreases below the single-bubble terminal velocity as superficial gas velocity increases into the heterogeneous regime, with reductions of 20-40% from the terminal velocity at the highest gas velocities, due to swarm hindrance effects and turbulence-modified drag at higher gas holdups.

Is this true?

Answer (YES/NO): NO